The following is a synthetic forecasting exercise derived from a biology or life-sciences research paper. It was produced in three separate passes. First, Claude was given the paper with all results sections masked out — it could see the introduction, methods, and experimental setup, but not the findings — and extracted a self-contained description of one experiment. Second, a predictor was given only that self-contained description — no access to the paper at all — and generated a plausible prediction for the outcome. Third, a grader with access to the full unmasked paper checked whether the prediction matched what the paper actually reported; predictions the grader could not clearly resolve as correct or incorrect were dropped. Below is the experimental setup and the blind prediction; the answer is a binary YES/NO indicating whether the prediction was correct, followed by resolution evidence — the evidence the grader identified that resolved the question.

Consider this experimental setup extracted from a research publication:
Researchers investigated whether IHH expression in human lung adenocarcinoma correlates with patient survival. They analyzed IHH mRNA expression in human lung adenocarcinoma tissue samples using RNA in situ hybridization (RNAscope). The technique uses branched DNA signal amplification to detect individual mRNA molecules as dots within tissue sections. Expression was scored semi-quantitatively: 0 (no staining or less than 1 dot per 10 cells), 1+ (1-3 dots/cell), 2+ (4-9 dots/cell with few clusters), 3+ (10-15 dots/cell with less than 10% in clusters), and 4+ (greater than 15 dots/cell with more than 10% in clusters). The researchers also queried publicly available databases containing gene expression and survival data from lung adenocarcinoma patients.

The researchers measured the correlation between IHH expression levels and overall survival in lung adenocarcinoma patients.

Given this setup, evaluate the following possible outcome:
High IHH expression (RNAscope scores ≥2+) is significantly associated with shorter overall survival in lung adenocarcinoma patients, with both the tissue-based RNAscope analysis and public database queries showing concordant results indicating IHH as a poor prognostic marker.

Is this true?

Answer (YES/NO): NO